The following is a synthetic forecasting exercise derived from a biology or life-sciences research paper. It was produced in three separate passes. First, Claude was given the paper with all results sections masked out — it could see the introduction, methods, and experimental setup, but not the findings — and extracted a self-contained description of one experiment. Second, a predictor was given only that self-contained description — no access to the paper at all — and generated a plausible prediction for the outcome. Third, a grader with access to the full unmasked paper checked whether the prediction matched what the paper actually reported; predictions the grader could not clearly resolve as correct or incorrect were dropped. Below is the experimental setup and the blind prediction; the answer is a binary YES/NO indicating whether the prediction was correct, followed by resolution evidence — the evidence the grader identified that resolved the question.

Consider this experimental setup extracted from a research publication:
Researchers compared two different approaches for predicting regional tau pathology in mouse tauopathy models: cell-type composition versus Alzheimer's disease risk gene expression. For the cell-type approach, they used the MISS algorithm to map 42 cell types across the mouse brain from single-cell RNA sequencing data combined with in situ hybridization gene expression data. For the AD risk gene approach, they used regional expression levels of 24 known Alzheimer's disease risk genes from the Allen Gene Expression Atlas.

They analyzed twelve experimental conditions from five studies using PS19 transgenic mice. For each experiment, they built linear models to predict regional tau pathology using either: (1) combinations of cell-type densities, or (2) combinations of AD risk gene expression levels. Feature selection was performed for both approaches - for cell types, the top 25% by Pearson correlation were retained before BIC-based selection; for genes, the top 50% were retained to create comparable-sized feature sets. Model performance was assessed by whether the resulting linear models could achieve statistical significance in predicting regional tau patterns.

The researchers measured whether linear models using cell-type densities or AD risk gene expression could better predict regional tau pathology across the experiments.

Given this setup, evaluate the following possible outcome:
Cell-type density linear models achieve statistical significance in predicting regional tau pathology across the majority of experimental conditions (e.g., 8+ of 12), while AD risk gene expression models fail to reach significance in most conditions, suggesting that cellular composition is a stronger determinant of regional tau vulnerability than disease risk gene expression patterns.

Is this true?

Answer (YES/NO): NO